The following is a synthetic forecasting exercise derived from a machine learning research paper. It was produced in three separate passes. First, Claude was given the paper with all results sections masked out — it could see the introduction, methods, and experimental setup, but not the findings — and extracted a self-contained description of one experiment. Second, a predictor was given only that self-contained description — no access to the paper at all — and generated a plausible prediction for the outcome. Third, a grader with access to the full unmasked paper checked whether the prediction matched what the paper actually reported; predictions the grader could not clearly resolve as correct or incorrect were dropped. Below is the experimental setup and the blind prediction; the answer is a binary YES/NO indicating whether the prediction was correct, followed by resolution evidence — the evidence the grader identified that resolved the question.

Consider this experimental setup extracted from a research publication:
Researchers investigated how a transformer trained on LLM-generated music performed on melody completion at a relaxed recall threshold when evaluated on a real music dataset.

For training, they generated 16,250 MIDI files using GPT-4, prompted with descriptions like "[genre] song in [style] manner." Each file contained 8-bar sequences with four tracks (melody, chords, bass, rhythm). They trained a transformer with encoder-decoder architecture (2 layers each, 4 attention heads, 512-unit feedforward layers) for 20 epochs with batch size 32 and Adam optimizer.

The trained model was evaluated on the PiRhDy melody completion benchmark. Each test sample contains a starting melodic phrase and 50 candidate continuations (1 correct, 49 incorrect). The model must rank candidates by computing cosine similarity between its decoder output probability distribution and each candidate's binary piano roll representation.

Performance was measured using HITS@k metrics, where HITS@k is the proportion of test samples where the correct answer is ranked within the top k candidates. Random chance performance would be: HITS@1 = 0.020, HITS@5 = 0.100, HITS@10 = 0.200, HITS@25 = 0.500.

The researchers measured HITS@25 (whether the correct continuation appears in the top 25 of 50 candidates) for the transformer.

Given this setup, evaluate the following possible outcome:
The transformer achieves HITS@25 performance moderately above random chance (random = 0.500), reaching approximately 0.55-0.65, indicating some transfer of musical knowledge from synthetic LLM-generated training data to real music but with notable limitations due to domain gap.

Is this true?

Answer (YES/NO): NO